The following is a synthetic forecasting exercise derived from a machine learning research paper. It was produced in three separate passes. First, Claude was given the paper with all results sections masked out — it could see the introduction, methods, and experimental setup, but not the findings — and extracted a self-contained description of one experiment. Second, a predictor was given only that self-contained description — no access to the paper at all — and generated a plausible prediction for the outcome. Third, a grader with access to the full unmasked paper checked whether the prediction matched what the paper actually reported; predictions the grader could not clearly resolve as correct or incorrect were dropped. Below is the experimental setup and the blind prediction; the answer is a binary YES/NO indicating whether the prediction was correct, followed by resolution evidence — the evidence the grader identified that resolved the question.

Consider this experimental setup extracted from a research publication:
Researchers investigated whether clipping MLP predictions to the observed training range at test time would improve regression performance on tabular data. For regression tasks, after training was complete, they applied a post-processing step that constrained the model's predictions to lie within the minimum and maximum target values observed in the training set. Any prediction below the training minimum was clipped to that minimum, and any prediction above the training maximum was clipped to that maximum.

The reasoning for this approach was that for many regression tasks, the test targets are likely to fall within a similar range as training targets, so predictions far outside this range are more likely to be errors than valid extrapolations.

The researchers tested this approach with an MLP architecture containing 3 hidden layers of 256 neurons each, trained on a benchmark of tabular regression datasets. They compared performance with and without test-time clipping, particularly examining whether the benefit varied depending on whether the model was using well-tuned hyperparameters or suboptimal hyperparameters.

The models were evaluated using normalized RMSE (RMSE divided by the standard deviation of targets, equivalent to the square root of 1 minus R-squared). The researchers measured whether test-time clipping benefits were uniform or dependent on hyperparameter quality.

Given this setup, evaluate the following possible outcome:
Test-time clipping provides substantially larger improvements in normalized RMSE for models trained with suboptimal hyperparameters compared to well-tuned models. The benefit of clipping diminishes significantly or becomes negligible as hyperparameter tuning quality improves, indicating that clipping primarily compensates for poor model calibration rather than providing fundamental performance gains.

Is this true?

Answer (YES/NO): YES